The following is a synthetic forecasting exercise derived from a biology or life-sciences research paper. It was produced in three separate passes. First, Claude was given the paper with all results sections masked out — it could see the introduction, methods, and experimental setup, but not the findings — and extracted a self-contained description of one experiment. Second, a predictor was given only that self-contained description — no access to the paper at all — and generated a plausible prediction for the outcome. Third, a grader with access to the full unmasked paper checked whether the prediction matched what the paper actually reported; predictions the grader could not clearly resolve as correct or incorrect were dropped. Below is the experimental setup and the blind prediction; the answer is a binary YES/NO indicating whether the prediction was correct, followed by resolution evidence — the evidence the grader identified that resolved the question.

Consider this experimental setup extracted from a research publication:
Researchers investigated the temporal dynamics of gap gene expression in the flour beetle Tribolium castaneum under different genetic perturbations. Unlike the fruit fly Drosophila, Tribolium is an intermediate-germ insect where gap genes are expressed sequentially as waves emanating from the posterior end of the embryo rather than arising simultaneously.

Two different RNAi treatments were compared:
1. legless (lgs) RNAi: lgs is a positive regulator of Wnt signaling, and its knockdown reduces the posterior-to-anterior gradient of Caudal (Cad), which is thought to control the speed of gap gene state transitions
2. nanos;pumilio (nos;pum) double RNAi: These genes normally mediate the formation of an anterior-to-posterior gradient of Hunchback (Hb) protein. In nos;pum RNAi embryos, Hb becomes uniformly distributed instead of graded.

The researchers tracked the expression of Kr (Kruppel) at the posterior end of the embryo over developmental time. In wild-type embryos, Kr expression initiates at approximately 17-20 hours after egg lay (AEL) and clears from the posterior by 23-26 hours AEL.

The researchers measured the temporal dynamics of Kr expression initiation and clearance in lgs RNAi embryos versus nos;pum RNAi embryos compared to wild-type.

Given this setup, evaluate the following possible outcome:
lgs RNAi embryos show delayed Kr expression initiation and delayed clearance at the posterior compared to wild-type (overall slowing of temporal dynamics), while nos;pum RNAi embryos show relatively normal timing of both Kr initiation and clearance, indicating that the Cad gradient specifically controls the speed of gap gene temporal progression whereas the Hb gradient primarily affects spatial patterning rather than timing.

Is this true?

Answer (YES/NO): NO